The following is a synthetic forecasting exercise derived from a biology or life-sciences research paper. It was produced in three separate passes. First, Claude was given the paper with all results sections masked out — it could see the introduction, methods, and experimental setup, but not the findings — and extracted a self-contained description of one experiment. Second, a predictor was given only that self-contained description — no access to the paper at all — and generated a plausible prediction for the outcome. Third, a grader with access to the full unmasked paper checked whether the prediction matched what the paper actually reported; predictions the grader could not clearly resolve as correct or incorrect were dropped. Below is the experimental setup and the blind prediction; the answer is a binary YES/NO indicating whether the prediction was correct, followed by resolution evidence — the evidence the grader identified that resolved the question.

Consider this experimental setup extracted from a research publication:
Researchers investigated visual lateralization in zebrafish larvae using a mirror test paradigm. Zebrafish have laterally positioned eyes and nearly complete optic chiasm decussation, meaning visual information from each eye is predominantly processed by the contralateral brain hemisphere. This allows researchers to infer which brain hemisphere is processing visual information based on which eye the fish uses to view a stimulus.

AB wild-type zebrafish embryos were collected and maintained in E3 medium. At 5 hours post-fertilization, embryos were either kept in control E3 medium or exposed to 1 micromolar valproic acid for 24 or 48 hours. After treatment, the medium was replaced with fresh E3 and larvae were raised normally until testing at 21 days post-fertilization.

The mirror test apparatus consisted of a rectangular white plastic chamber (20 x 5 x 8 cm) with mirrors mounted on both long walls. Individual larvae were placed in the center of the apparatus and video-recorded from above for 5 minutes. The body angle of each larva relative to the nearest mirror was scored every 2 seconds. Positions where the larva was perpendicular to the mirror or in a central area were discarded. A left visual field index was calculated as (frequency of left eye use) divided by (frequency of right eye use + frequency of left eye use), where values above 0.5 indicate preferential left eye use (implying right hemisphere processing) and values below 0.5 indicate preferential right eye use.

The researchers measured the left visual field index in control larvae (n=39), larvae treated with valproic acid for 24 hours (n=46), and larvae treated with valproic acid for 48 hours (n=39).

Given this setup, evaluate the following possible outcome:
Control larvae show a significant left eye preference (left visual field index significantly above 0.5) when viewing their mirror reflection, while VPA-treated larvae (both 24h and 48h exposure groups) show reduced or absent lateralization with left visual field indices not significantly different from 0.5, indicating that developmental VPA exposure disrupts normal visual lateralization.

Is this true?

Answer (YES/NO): YES